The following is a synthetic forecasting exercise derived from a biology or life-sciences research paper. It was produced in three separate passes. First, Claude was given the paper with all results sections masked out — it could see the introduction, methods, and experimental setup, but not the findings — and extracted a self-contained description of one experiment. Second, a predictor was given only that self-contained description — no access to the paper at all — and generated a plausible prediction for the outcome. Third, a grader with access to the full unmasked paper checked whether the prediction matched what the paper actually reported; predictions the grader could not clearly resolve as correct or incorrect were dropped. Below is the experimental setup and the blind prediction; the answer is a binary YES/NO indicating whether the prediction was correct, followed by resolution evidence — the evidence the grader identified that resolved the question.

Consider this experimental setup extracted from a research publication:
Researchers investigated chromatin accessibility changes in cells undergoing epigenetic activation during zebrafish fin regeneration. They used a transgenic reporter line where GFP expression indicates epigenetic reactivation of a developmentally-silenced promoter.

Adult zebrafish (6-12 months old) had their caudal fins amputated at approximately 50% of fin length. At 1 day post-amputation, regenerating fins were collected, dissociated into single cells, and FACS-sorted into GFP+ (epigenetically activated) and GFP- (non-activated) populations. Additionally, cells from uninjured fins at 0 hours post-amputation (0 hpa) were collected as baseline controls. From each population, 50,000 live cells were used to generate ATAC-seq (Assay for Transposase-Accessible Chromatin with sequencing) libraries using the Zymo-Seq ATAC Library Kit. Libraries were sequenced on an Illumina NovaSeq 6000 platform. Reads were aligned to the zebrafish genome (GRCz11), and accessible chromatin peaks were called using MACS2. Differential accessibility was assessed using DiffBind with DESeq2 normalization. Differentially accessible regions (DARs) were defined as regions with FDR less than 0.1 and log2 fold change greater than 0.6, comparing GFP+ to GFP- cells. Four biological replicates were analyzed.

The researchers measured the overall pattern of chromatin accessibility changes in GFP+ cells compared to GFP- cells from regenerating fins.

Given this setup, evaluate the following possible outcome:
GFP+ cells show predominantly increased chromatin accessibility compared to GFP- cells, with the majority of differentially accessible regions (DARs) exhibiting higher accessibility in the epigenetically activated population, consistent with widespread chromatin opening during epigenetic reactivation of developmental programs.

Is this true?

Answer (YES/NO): YES